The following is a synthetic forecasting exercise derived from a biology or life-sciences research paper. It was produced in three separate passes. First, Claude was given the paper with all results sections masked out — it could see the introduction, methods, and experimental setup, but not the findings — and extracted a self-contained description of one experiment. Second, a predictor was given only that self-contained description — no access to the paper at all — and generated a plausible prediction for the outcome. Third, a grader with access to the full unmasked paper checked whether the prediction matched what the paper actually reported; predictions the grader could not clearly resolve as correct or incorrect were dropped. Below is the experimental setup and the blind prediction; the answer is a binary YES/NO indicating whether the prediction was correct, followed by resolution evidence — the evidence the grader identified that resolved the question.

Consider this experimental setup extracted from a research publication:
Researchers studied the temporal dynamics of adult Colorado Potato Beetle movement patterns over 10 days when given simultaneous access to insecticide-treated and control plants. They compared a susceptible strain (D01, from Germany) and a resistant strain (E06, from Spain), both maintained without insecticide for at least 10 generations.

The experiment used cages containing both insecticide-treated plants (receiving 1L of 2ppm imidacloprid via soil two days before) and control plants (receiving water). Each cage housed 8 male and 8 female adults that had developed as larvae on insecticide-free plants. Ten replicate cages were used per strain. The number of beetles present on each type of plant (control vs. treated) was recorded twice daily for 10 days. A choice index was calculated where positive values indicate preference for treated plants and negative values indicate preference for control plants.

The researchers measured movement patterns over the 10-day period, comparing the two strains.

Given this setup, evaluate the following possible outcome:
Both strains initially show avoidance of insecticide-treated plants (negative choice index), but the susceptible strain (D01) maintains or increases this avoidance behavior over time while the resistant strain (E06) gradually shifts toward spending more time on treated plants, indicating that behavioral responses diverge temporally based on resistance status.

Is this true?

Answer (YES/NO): NO